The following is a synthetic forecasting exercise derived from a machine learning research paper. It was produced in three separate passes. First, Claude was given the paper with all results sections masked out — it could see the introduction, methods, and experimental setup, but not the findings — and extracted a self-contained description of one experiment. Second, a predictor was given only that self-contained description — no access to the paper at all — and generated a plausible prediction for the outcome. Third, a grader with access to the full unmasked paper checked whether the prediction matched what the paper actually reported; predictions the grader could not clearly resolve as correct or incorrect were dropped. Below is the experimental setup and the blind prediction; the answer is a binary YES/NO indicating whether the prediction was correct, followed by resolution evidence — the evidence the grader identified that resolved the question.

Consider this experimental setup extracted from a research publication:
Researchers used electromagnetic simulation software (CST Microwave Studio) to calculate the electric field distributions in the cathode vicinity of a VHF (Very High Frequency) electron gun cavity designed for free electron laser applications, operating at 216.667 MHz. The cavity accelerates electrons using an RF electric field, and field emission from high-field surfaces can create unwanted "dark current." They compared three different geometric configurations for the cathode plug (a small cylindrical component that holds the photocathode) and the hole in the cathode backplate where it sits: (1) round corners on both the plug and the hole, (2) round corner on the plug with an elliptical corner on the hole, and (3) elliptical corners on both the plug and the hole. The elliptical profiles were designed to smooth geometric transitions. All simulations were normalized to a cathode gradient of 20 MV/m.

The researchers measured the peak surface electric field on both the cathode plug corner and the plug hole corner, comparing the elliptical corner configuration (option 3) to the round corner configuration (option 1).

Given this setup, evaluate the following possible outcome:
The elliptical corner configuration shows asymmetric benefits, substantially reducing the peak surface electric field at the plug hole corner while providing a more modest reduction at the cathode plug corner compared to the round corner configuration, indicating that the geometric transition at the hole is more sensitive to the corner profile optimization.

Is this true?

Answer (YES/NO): NO